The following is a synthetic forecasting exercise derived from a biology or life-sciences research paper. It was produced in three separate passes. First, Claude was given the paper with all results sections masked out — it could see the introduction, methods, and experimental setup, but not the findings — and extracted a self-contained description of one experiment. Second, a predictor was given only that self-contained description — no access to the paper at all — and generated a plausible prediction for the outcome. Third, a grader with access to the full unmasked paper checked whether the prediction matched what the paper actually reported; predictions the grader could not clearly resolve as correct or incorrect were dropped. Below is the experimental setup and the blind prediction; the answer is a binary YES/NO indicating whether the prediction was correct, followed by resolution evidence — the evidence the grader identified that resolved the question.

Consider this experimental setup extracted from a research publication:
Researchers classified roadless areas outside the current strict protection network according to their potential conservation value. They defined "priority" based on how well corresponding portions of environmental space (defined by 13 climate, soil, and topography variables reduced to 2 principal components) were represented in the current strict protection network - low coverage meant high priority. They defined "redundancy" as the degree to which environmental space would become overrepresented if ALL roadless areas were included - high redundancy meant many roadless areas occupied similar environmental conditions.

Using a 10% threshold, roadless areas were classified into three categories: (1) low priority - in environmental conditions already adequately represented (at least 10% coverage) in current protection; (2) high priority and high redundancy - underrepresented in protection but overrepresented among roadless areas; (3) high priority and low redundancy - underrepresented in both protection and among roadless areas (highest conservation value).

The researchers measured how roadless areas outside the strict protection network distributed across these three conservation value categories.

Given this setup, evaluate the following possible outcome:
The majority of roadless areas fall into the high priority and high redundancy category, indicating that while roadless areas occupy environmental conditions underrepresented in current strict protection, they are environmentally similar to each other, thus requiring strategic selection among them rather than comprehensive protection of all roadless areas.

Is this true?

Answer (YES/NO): NO